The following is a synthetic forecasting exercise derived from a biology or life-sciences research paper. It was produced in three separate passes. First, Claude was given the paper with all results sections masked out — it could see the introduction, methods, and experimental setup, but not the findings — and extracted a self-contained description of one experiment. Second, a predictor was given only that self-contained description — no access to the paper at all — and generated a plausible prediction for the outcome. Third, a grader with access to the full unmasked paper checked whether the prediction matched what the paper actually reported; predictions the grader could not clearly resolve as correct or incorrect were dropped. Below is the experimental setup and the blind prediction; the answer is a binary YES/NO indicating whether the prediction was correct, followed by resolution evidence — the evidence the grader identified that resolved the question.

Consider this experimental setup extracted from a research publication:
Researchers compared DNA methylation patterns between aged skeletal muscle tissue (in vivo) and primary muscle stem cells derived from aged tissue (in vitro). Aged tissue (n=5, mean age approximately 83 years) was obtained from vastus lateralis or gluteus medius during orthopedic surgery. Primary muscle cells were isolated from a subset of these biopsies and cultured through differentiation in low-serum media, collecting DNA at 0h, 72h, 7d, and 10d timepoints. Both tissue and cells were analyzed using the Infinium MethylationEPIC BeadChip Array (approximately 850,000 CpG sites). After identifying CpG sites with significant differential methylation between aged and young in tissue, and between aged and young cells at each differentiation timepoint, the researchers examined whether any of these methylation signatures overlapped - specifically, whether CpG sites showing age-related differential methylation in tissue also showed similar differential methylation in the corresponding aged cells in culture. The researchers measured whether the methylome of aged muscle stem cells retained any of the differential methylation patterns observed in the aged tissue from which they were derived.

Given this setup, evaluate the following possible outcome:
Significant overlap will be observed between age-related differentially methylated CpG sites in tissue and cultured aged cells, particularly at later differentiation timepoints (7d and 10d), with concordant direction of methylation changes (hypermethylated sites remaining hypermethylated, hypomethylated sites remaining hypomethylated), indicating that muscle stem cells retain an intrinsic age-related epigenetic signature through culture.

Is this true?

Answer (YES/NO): NO